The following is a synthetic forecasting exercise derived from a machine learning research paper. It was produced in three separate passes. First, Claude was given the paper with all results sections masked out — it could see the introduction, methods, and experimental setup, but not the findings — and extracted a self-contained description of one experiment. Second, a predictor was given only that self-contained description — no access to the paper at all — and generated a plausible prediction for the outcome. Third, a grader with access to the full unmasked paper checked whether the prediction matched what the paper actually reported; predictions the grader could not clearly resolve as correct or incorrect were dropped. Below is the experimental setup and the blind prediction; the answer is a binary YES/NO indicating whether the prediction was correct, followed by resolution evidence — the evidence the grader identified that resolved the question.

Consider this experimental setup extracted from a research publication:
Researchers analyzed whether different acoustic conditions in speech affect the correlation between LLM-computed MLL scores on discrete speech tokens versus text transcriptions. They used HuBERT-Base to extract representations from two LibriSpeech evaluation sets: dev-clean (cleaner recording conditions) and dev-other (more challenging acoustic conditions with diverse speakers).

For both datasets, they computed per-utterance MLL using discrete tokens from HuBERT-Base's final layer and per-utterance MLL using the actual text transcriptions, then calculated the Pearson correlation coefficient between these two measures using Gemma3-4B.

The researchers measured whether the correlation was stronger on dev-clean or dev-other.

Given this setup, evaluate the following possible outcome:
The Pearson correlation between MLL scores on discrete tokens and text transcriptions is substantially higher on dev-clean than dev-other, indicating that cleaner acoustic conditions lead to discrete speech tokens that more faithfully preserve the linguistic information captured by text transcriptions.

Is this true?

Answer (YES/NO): NO